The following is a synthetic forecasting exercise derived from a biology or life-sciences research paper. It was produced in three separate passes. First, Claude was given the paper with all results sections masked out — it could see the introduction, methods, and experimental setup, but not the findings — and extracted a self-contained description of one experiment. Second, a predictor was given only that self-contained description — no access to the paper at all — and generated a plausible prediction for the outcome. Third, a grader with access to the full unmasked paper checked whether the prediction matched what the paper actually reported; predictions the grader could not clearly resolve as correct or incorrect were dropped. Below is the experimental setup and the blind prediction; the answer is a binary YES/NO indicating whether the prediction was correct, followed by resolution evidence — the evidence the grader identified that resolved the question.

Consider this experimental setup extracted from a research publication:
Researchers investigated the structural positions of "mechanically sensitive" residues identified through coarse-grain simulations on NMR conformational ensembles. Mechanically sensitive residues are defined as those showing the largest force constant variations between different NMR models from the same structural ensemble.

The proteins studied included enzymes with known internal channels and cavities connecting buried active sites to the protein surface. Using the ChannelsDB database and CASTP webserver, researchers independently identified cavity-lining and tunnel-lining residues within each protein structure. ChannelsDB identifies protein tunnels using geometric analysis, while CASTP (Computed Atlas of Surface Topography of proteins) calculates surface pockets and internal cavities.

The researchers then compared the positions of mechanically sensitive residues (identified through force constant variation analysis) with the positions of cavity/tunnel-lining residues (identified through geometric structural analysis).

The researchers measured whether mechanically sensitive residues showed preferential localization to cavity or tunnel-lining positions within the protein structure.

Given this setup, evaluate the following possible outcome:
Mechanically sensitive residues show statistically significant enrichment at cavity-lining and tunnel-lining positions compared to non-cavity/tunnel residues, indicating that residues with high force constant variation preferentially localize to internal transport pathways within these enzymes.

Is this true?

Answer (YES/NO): NO